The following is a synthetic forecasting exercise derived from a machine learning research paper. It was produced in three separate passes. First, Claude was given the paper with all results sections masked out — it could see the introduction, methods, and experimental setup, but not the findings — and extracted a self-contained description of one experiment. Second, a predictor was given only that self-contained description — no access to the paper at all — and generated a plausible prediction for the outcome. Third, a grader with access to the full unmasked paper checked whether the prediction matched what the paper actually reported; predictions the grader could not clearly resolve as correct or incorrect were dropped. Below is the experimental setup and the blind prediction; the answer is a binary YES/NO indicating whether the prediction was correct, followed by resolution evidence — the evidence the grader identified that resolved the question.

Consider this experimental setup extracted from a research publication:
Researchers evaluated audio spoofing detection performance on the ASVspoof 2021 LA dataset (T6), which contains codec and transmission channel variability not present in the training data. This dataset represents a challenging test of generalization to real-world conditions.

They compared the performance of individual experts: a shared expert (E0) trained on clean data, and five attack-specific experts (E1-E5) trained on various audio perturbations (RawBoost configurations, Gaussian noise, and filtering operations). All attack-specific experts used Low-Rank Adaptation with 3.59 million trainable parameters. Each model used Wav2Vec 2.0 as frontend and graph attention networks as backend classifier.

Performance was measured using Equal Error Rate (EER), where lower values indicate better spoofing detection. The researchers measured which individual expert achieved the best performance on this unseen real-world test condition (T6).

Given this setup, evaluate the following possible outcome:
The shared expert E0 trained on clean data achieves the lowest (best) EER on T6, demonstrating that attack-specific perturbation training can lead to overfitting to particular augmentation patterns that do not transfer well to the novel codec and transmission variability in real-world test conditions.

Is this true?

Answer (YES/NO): NO